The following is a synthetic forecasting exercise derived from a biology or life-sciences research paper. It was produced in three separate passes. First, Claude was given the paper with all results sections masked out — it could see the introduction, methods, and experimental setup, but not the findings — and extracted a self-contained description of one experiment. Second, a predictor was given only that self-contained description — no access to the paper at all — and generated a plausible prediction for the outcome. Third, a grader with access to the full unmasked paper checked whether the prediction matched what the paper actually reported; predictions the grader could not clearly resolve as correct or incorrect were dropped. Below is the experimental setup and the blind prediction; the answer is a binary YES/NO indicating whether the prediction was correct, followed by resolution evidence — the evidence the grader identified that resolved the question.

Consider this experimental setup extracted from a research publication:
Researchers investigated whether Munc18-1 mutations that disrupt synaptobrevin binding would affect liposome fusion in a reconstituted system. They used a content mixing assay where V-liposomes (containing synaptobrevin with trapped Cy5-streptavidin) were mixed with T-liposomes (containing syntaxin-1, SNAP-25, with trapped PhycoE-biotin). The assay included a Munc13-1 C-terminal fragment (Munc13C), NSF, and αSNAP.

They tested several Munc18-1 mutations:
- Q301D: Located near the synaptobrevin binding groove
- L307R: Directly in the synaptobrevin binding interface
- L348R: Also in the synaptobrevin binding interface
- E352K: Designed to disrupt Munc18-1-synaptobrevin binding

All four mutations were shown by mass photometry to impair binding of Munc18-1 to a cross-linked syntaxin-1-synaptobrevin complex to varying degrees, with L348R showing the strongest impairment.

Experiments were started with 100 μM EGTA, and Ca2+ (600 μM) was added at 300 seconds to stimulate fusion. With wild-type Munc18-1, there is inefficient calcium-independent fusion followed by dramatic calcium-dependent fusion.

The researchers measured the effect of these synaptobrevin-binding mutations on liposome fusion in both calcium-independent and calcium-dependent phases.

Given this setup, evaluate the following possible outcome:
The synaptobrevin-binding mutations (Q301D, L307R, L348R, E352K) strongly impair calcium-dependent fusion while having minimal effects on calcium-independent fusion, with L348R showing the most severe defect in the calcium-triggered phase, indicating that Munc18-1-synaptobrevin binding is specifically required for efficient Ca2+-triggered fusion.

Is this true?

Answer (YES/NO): NO